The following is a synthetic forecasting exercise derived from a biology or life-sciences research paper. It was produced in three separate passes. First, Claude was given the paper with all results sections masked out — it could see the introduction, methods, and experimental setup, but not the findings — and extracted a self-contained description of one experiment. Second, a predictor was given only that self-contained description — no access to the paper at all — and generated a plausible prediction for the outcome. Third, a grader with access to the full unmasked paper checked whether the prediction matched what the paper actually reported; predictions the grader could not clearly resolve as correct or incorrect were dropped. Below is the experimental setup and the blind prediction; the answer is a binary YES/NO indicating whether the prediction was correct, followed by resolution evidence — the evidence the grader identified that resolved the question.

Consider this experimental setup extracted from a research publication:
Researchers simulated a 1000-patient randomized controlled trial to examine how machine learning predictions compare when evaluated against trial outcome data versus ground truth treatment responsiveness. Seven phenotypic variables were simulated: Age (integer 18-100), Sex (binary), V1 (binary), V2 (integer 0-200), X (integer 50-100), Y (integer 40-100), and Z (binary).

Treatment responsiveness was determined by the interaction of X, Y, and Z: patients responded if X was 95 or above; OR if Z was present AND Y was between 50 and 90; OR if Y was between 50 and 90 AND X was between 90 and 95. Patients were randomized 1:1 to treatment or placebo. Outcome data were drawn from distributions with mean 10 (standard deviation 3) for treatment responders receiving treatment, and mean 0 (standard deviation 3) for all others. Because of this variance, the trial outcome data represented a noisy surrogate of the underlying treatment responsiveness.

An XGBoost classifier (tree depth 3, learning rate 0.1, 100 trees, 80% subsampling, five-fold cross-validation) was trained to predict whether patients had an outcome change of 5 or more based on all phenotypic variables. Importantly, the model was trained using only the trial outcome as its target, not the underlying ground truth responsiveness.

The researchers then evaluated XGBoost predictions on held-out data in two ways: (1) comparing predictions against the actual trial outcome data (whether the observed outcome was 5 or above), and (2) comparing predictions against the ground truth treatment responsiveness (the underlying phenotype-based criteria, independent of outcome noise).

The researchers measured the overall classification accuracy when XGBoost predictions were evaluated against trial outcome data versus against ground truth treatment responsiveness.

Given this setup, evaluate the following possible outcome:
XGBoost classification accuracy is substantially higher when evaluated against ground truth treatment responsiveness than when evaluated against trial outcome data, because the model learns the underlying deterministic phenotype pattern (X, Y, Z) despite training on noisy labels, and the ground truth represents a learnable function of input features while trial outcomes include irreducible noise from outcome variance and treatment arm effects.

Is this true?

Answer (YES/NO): YES